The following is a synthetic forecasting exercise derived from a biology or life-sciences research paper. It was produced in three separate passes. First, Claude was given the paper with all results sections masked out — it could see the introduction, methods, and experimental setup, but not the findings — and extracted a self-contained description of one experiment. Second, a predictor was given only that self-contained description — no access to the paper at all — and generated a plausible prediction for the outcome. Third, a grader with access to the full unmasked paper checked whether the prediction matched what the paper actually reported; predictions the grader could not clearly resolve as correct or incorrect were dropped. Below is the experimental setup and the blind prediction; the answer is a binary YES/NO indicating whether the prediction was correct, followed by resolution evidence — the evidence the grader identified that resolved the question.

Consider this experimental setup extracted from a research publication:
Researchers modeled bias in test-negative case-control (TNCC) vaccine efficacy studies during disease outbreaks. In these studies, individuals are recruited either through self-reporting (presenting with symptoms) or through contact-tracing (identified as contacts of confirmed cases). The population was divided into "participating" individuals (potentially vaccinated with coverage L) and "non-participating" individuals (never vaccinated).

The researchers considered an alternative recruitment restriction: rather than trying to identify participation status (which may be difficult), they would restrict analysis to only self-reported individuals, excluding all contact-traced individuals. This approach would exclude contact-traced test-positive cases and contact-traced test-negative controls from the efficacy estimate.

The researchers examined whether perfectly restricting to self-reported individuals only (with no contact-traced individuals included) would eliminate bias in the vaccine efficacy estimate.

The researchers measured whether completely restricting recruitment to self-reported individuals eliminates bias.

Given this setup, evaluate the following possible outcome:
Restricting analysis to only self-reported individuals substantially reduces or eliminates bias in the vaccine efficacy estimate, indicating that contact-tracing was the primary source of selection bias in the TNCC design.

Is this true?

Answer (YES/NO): YES